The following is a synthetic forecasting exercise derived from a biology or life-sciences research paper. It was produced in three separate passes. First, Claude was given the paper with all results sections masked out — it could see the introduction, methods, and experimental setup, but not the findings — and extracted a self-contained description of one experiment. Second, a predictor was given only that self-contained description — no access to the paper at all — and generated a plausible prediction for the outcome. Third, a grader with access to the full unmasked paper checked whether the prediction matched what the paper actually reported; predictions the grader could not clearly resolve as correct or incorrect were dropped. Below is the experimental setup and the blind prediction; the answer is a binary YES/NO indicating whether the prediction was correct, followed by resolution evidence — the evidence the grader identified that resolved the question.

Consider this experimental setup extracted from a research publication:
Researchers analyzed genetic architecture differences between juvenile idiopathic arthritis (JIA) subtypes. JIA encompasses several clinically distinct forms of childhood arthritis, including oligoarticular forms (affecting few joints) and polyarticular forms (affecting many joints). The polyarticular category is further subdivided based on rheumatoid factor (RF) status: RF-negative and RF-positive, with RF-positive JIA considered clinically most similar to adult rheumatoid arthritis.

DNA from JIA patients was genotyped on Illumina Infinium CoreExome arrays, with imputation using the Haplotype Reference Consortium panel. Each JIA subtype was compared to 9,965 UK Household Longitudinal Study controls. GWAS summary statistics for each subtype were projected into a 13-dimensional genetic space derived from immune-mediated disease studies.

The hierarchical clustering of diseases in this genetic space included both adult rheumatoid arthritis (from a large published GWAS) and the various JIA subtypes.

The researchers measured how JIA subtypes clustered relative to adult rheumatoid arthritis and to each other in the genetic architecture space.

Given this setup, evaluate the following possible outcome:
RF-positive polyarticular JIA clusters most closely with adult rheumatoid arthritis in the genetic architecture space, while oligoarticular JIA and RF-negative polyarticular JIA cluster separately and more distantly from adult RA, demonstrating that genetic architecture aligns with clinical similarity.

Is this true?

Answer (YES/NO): NO